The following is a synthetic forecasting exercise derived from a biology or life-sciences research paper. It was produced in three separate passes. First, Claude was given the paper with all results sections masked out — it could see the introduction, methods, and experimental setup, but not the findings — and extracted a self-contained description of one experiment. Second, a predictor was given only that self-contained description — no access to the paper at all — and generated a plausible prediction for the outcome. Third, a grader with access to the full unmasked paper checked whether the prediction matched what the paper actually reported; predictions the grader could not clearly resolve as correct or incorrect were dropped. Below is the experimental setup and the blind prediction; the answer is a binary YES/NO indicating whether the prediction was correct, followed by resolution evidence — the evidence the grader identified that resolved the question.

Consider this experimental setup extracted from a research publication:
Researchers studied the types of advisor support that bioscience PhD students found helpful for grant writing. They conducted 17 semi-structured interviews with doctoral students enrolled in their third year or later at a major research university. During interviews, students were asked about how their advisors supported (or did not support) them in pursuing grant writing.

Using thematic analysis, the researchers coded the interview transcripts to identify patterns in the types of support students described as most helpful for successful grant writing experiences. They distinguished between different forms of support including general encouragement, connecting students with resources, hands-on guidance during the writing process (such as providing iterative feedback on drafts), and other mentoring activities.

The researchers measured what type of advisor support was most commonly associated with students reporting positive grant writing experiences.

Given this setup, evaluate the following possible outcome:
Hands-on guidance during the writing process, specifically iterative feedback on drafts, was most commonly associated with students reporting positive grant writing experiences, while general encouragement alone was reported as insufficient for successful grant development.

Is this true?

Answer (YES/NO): NO